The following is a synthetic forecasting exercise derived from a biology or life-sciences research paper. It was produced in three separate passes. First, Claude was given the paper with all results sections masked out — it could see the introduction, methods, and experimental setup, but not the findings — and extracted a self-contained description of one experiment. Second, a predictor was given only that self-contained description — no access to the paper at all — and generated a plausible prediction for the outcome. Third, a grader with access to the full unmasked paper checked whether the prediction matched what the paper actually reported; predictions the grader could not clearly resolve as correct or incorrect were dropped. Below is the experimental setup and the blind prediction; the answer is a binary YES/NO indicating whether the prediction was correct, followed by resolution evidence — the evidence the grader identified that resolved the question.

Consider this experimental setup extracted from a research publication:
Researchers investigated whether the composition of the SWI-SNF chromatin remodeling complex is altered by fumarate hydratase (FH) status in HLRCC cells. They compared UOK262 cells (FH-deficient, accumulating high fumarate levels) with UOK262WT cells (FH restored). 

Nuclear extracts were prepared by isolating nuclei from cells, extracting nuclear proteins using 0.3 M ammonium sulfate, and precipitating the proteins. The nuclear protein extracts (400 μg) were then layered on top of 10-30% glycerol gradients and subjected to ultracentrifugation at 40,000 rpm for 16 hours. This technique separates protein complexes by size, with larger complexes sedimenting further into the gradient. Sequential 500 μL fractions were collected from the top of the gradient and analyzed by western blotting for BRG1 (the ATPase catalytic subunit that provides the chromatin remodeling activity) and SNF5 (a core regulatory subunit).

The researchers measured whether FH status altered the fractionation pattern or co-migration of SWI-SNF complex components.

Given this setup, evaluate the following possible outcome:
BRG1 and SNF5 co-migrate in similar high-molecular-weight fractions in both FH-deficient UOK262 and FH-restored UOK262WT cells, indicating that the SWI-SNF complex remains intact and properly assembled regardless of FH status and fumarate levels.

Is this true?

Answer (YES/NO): YES